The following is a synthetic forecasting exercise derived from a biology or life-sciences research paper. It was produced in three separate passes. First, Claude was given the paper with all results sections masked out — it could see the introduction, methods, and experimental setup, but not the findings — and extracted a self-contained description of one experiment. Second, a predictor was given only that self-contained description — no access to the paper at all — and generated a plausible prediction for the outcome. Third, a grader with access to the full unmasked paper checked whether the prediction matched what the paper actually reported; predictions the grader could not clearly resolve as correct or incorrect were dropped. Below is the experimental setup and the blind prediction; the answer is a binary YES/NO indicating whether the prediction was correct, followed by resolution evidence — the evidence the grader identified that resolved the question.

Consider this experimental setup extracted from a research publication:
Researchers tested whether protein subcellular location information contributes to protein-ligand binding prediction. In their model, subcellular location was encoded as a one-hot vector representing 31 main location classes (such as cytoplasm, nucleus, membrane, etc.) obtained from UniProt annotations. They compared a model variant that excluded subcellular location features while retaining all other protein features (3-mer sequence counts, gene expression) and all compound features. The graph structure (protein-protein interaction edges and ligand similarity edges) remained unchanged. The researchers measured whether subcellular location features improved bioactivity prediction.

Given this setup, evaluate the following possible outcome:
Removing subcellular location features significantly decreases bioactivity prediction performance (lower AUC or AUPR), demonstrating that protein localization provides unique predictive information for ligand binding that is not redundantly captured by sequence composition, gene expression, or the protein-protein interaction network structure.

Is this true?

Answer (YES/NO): NO